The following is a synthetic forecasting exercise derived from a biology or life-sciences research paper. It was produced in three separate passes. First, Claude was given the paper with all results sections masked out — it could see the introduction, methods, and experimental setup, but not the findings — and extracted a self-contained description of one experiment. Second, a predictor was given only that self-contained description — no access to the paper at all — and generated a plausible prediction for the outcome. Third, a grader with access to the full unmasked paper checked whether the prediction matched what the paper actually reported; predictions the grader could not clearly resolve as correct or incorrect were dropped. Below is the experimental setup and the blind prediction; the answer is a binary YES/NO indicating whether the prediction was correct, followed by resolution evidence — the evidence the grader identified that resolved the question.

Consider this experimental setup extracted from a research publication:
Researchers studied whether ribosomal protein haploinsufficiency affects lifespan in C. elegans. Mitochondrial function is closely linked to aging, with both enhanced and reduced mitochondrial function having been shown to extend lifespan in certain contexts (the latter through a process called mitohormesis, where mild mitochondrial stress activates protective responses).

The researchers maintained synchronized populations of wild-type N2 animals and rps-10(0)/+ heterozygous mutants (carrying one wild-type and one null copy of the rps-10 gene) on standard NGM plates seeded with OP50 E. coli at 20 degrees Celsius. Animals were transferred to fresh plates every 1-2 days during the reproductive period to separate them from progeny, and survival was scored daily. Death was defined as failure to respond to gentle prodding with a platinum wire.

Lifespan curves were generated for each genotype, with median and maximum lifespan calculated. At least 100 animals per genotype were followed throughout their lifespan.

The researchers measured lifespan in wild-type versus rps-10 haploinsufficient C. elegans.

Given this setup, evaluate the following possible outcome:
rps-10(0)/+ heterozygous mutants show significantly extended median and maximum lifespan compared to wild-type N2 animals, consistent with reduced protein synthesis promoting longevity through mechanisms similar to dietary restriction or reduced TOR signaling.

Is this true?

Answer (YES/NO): NO